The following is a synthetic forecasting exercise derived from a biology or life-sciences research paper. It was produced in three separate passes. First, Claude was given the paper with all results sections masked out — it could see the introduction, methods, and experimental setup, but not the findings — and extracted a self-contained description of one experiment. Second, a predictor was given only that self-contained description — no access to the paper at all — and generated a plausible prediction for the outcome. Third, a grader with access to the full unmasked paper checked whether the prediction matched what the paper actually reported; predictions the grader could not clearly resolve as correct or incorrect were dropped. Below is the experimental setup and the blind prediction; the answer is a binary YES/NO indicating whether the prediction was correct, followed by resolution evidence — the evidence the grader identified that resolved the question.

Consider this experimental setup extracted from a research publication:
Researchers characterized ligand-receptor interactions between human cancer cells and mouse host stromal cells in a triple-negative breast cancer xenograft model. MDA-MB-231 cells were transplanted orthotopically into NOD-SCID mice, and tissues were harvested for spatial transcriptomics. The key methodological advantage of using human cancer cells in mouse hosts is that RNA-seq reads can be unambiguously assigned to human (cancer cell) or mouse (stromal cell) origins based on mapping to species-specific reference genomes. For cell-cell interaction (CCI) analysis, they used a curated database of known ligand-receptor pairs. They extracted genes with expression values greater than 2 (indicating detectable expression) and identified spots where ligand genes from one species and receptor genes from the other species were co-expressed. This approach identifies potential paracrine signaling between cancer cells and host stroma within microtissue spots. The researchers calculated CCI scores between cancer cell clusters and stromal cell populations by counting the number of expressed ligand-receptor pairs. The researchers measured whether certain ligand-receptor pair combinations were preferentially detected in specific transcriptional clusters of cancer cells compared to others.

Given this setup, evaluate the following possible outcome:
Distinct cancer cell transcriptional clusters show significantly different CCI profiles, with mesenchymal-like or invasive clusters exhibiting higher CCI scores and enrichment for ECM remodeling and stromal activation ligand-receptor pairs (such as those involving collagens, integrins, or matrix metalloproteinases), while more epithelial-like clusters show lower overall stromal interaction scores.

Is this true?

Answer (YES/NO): NO